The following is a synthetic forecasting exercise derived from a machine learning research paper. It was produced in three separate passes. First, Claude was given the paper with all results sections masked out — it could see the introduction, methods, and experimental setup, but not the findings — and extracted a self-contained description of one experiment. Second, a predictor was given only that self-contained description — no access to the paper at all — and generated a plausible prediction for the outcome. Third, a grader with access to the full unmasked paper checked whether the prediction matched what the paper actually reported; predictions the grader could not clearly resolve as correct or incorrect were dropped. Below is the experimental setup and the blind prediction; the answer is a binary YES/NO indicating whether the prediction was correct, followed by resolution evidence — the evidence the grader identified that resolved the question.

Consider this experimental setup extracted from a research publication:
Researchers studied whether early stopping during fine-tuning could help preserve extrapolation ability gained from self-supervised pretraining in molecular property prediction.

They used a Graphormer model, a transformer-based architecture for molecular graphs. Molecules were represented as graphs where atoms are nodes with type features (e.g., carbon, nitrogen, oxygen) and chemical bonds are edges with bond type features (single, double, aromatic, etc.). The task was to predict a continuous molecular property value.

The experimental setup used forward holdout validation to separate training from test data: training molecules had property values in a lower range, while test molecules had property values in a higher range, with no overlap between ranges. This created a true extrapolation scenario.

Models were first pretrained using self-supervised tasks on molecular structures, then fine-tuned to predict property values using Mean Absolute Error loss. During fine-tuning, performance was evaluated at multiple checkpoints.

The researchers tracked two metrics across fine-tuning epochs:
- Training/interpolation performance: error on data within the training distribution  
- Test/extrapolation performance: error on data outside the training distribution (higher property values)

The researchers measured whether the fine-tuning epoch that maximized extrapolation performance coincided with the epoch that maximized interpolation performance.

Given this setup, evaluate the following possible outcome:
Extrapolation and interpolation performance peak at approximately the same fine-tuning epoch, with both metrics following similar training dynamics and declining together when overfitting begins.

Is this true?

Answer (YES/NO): NO